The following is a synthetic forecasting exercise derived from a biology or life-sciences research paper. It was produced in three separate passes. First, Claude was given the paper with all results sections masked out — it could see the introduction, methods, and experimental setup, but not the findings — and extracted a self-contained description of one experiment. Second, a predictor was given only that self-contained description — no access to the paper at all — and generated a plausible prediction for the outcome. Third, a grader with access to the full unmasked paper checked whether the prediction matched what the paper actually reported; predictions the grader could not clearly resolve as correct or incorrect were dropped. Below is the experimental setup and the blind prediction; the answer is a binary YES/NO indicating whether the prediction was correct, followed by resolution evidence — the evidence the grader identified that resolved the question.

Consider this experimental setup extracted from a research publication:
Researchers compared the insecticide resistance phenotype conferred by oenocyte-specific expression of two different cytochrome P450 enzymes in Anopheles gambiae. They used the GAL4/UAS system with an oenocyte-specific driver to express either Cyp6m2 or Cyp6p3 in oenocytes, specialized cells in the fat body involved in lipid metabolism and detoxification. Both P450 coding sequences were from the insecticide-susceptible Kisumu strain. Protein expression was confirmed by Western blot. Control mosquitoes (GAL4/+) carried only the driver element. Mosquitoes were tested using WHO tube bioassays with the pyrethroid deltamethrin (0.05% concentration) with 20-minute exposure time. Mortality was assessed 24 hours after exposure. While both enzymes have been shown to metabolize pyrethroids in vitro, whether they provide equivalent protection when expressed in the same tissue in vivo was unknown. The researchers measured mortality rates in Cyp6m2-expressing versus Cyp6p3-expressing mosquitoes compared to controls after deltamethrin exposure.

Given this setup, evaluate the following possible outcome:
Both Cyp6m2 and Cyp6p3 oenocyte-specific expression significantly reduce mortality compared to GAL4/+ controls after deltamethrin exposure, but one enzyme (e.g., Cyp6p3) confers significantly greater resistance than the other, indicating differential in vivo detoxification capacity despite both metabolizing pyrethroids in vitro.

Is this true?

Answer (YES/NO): NO